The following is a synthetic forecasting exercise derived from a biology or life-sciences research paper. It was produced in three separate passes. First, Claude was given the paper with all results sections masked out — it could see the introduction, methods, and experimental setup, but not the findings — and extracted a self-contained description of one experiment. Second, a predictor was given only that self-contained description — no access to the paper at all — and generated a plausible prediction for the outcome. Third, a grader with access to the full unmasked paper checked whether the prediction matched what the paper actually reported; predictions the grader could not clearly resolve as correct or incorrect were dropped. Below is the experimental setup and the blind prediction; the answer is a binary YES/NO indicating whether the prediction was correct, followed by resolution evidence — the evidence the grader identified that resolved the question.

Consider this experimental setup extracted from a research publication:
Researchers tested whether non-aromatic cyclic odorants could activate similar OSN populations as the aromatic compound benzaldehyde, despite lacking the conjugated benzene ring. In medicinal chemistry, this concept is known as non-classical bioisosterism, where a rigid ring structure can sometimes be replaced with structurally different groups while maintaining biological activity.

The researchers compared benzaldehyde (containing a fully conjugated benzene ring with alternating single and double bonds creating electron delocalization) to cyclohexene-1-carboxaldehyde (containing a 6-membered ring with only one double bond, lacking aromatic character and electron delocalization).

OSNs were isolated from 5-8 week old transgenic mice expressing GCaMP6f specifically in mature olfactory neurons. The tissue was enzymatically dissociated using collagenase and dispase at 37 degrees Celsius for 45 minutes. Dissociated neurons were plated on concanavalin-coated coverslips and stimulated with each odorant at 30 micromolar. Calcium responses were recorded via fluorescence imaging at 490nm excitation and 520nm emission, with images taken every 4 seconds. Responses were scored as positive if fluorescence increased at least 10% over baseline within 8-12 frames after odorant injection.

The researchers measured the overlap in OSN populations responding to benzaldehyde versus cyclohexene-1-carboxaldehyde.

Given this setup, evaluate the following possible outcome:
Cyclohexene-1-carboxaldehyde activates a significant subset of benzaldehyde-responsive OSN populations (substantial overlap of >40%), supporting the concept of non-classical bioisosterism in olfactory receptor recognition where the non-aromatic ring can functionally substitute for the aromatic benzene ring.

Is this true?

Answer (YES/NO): YES